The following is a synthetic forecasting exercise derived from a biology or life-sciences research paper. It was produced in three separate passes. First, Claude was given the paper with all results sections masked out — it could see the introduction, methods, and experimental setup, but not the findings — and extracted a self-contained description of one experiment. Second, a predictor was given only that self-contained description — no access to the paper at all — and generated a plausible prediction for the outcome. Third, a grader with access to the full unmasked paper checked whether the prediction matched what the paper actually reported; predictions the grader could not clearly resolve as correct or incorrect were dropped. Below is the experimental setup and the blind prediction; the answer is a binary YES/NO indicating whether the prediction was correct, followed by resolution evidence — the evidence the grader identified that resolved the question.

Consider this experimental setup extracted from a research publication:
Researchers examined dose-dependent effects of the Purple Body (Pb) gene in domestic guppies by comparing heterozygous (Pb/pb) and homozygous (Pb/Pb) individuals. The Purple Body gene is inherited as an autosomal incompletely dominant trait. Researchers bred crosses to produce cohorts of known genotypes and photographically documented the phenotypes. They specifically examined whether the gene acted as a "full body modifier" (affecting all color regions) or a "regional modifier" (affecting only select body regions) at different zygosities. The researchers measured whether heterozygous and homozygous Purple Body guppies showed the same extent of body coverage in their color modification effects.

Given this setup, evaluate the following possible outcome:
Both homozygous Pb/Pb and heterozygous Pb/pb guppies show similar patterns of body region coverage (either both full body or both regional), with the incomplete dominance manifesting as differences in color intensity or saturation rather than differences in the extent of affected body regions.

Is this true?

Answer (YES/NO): NO